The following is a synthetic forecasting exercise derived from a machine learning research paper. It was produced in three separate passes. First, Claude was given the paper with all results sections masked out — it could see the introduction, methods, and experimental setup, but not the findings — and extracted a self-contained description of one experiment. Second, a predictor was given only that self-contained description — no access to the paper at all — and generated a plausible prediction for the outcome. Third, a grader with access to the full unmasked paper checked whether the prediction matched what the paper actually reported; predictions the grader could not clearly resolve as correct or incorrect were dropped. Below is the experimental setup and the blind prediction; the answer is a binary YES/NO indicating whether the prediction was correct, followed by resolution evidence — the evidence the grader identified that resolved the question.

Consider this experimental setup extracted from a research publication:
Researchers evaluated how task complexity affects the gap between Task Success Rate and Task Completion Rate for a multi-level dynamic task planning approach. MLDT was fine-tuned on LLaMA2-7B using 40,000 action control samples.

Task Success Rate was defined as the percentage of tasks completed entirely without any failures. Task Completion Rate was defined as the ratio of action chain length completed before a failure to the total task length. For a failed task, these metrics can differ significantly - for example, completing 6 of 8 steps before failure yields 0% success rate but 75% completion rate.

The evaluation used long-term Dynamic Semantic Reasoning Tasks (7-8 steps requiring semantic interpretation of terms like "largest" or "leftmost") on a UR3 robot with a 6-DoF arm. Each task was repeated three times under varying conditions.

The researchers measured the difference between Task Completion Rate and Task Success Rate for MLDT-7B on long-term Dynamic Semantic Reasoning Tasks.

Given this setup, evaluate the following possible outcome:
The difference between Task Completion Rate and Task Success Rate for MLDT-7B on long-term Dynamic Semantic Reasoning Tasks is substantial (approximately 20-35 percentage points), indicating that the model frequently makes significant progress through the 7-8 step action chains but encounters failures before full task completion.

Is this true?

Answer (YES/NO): NO